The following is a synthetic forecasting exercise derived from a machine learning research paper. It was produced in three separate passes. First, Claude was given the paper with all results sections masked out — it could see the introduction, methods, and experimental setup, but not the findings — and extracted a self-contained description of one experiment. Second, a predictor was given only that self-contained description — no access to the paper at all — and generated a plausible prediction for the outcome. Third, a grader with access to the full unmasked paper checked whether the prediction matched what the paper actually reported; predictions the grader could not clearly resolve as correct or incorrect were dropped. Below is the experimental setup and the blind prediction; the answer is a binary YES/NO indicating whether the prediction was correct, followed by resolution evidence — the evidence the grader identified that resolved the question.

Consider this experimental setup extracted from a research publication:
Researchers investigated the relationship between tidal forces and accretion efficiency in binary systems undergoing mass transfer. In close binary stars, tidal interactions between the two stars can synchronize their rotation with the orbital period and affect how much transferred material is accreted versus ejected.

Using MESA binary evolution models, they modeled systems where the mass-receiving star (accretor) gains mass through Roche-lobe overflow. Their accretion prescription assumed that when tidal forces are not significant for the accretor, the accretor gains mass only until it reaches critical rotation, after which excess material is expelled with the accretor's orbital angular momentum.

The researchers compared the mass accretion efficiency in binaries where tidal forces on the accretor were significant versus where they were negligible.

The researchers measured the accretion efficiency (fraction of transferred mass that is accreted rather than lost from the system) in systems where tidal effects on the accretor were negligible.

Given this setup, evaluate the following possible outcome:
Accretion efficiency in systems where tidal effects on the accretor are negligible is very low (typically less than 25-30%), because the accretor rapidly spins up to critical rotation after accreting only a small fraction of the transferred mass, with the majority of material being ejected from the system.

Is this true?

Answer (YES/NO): NO